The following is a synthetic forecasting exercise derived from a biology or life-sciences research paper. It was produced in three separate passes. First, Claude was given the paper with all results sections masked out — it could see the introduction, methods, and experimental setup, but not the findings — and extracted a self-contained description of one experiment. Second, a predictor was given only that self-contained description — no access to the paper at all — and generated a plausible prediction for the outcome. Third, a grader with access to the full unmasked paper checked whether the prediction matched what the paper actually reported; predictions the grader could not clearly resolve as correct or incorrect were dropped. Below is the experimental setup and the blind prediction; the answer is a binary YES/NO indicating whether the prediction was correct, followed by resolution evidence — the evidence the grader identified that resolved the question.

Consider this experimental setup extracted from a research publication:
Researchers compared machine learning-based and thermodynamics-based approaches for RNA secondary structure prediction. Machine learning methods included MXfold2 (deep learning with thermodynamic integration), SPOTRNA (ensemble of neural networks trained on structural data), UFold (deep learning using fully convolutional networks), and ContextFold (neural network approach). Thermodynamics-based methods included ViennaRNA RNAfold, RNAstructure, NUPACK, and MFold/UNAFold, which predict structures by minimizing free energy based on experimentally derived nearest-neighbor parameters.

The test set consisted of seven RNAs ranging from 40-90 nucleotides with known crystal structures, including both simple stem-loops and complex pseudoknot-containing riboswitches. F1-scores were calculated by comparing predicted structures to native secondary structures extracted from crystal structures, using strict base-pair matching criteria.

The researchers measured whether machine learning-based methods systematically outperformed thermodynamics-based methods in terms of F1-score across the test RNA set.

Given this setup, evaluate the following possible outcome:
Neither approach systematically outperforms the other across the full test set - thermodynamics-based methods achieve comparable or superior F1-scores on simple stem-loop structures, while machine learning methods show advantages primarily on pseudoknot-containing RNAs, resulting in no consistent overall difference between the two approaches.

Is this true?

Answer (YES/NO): NO